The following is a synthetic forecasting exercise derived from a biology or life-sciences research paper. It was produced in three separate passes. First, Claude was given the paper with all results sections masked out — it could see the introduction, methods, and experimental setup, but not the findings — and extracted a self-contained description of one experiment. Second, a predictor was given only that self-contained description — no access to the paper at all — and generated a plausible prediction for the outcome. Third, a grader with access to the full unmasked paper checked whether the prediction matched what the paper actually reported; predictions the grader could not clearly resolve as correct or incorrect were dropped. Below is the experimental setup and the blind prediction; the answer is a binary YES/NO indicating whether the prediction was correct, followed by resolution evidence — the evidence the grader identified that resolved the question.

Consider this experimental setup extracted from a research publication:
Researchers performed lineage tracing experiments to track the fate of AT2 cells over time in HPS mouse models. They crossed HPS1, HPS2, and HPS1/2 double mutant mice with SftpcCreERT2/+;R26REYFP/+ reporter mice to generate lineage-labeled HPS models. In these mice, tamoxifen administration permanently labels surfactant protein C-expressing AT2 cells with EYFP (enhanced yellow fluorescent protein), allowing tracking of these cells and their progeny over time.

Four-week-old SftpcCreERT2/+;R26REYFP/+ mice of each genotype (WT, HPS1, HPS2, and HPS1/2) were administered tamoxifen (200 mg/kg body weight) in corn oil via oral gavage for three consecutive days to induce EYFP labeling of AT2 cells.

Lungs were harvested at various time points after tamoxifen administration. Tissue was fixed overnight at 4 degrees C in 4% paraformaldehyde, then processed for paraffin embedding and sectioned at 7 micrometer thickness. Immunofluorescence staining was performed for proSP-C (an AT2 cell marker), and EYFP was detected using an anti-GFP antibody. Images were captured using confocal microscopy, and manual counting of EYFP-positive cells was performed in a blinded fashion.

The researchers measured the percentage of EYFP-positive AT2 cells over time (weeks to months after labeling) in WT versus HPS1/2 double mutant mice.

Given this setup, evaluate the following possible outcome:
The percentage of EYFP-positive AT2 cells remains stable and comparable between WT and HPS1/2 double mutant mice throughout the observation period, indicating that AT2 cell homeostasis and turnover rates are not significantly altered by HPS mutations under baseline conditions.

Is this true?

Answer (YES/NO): NO